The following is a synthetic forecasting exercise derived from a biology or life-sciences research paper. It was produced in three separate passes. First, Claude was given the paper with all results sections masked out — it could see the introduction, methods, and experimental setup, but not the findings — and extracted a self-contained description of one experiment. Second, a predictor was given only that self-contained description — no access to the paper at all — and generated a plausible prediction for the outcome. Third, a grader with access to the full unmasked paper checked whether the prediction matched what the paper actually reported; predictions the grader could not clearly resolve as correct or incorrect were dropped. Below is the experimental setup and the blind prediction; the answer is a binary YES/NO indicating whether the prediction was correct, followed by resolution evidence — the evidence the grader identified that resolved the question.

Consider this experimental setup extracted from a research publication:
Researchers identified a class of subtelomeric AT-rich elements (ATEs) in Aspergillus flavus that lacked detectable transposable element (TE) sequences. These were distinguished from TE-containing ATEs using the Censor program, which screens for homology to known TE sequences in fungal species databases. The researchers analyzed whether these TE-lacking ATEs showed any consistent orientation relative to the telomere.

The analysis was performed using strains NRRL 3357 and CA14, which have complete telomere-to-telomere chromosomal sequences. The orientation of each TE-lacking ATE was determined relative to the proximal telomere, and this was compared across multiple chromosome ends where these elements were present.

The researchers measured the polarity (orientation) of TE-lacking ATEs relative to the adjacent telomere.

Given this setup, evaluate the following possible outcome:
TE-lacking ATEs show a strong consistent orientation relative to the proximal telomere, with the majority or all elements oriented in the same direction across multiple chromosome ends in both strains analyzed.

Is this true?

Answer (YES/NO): YES